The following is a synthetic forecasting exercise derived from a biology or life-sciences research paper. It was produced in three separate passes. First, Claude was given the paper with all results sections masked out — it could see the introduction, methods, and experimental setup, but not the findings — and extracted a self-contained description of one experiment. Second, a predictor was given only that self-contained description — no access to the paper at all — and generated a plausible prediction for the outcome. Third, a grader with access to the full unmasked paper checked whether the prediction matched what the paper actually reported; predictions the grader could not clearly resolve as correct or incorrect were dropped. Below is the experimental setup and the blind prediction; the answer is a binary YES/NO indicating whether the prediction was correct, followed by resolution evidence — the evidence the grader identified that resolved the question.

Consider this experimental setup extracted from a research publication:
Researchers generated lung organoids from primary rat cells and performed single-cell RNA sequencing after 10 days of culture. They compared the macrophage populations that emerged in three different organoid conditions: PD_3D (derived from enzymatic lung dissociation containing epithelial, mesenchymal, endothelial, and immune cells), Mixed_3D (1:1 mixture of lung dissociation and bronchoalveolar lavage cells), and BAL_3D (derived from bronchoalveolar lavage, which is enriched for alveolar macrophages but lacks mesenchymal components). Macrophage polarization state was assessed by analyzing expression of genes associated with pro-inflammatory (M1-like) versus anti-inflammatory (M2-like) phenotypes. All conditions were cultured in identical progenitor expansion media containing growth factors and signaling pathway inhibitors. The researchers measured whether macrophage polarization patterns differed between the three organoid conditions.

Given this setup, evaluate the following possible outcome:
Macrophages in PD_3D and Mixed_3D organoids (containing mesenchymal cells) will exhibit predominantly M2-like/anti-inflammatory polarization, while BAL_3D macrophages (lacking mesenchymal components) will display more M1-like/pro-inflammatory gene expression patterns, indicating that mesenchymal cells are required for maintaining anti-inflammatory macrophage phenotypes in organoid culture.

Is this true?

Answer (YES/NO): NO